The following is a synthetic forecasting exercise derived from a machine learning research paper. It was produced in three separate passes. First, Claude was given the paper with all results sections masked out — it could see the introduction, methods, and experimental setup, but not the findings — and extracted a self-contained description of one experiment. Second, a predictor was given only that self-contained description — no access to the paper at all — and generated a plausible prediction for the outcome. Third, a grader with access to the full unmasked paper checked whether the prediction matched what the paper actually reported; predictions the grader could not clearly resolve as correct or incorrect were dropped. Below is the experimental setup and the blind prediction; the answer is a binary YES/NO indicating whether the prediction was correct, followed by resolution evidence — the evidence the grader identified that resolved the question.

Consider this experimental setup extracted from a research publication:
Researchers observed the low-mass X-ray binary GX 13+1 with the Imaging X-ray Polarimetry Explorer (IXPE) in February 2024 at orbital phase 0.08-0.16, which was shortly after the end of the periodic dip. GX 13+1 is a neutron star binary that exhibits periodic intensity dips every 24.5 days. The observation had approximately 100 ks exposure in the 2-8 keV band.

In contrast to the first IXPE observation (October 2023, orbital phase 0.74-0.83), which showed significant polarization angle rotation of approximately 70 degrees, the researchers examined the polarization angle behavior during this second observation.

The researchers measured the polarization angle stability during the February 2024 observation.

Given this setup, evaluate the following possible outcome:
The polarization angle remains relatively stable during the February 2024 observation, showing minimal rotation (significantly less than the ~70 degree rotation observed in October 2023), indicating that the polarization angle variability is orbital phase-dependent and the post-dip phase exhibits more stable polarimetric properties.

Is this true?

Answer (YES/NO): YES